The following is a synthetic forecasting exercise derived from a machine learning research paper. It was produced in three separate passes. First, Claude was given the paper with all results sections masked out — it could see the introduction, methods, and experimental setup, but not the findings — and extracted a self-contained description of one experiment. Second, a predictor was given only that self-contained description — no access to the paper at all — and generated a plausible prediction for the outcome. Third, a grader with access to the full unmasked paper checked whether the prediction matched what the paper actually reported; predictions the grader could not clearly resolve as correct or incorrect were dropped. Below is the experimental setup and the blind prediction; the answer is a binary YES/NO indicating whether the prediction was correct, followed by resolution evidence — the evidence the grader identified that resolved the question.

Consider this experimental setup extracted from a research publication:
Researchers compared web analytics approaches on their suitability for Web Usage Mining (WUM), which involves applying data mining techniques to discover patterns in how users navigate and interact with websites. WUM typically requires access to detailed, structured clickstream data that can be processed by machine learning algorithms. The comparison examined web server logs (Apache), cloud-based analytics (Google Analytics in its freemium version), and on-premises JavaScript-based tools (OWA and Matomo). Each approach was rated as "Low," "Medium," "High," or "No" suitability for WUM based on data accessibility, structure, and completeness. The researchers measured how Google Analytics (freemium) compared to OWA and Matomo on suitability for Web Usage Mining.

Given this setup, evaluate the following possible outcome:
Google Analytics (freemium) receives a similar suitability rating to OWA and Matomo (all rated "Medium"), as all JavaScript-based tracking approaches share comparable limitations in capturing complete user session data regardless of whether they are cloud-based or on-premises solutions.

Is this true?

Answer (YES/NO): NO